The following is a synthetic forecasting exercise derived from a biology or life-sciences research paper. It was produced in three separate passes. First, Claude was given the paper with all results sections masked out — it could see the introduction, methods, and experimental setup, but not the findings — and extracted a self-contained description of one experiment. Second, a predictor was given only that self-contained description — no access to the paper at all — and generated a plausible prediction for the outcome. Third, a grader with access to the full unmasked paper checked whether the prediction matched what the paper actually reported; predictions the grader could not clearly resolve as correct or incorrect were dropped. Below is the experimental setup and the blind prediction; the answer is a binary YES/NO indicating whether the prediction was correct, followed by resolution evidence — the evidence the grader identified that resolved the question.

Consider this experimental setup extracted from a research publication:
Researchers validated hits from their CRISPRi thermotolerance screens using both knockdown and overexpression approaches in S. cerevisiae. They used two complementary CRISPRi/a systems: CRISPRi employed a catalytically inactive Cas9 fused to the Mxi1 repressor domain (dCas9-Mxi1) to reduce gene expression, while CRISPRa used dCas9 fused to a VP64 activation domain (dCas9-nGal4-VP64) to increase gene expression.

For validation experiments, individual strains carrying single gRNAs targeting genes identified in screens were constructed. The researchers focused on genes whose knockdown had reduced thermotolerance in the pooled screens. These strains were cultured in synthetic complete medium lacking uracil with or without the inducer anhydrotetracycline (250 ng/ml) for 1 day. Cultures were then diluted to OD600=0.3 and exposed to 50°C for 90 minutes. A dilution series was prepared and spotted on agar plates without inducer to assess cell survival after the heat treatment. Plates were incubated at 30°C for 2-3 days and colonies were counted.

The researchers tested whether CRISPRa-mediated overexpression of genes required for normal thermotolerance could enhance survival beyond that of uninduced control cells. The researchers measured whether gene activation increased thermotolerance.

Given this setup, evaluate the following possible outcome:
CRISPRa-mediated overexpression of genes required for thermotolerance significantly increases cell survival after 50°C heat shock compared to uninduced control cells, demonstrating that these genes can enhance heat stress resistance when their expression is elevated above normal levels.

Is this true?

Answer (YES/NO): NO